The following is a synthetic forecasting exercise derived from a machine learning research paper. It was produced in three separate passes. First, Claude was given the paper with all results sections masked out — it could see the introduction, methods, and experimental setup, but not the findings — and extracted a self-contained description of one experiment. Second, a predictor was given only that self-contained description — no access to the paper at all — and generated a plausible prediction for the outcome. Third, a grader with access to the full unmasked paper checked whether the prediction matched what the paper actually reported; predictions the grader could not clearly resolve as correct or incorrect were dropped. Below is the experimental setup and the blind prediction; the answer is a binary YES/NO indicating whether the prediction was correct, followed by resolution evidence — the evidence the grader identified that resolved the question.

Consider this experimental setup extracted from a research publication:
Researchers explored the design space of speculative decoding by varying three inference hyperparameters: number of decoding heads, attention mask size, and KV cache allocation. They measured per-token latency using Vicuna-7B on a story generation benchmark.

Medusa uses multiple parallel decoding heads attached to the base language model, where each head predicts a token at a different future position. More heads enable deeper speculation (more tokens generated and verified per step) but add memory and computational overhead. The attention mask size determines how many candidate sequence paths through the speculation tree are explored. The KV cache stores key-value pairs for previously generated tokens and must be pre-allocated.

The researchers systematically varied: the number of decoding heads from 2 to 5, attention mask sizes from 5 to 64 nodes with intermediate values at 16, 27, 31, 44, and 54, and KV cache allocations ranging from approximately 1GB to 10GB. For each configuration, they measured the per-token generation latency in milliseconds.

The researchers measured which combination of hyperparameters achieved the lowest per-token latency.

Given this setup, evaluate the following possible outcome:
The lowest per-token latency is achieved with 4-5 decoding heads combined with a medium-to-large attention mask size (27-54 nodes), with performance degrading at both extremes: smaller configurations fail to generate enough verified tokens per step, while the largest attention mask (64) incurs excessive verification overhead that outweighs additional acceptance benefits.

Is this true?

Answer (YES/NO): NO